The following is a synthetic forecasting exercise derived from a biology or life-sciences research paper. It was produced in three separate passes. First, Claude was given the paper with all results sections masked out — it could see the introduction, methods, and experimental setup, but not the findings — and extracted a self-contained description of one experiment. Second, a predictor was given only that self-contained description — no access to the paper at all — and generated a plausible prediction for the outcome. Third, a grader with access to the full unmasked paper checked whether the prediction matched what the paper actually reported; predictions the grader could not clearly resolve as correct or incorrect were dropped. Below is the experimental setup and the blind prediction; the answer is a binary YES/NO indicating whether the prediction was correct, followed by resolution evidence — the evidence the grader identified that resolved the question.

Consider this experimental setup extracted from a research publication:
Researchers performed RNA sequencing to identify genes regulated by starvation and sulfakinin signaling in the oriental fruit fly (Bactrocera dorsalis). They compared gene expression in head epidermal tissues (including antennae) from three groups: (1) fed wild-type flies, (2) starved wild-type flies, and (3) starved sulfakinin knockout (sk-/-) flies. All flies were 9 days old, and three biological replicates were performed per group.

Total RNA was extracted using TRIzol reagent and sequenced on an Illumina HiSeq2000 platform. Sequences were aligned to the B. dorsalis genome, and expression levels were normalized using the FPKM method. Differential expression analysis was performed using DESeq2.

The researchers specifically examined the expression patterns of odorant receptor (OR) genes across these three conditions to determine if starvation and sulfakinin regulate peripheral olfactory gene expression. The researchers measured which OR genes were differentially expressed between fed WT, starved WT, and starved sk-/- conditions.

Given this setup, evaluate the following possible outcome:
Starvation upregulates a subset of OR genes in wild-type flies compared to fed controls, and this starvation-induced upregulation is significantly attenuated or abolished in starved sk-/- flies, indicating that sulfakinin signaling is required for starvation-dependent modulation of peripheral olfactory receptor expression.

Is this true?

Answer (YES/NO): YES